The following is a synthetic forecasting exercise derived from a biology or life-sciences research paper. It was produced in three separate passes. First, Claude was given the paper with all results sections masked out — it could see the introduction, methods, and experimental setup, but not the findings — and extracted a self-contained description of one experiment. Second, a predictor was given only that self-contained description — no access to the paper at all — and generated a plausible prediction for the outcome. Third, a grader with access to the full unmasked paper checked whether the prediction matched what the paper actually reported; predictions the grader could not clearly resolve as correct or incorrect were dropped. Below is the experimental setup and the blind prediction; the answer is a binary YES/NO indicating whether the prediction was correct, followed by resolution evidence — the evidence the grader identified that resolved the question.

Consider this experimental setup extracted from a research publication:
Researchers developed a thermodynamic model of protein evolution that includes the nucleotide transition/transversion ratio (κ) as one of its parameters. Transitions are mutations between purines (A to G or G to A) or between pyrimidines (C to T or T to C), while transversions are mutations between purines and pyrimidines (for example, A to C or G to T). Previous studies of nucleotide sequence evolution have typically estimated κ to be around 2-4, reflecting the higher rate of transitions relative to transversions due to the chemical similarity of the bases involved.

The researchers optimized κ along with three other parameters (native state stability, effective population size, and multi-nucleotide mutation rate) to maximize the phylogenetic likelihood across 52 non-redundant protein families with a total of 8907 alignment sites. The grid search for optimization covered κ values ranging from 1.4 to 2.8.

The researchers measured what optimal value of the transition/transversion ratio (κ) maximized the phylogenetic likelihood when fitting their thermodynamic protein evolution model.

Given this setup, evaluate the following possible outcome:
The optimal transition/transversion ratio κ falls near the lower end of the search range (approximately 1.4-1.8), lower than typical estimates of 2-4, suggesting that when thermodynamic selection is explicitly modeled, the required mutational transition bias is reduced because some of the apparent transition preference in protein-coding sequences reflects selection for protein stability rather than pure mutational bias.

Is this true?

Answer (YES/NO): NO